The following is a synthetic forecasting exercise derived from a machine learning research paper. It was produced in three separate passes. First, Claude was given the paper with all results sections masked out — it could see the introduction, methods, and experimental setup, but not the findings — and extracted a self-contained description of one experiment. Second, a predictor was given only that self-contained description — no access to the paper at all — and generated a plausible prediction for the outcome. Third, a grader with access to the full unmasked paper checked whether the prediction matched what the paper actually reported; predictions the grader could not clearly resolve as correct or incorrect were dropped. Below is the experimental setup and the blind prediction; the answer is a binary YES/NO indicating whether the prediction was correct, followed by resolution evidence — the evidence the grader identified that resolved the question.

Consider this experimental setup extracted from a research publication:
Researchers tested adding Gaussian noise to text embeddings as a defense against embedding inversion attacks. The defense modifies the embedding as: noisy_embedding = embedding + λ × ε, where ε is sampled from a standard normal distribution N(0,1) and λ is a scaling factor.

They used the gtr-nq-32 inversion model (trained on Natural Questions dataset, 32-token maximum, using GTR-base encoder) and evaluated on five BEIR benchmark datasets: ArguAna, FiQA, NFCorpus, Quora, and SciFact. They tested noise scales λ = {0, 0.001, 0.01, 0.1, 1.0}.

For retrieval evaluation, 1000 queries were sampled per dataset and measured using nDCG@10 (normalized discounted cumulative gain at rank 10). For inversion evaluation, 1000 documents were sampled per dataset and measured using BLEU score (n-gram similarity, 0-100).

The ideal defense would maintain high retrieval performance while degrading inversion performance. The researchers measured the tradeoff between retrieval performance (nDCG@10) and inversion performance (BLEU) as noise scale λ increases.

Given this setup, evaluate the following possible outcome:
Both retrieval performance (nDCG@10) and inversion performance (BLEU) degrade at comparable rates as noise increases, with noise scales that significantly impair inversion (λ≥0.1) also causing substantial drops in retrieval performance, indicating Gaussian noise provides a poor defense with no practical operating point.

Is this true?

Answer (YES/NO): NO